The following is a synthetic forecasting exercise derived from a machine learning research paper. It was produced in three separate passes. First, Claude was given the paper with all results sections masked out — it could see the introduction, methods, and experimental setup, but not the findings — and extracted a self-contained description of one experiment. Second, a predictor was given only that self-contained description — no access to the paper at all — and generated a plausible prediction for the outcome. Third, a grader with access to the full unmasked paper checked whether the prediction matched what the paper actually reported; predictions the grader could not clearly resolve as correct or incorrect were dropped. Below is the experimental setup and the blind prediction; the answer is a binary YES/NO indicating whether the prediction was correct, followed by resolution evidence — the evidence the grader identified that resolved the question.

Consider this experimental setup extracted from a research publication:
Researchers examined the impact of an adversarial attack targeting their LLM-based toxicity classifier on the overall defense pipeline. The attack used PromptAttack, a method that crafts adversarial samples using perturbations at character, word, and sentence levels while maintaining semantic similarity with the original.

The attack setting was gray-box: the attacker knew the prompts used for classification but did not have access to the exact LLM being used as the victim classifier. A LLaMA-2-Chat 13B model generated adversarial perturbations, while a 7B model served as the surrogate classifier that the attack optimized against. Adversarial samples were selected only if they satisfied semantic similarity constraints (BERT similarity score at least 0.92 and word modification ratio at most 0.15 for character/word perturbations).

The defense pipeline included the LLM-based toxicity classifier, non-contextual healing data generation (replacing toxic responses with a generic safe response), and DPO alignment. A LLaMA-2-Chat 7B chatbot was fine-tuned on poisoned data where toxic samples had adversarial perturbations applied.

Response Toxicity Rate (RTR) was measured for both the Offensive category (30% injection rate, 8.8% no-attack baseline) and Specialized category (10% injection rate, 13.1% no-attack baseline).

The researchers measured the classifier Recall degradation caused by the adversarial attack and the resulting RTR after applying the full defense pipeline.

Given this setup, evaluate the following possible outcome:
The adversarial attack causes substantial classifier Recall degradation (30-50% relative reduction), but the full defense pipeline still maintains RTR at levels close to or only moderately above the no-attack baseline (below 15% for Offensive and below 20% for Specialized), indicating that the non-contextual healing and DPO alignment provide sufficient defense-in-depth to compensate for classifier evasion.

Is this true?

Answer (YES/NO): NO